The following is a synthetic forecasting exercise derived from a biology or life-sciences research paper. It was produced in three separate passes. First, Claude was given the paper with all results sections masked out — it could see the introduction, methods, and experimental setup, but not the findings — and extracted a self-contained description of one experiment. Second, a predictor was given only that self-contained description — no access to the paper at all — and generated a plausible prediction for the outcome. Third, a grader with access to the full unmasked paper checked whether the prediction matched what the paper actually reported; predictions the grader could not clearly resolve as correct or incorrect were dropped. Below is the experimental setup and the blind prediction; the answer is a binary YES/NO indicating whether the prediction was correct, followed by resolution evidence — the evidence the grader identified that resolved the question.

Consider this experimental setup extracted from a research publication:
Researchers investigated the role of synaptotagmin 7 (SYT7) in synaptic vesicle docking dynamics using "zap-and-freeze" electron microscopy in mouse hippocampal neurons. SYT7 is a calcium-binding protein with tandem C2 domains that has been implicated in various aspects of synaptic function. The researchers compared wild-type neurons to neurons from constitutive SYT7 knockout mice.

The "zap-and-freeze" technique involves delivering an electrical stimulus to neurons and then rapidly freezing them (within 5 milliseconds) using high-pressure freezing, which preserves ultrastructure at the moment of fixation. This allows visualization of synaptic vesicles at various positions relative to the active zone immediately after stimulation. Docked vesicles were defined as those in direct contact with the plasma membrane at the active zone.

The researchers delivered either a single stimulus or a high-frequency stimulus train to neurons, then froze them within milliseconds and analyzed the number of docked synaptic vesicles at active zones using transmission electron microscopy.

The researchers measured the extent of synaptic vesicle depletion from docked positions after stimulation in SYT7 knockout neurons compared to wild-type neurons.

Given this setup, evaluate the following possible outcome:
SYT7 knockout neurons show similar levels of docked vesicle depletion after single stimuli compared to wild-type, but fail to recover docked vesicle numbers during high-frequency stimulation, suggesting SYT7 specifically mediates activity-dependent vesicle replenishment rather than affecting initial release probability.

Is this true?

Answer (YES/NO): NO